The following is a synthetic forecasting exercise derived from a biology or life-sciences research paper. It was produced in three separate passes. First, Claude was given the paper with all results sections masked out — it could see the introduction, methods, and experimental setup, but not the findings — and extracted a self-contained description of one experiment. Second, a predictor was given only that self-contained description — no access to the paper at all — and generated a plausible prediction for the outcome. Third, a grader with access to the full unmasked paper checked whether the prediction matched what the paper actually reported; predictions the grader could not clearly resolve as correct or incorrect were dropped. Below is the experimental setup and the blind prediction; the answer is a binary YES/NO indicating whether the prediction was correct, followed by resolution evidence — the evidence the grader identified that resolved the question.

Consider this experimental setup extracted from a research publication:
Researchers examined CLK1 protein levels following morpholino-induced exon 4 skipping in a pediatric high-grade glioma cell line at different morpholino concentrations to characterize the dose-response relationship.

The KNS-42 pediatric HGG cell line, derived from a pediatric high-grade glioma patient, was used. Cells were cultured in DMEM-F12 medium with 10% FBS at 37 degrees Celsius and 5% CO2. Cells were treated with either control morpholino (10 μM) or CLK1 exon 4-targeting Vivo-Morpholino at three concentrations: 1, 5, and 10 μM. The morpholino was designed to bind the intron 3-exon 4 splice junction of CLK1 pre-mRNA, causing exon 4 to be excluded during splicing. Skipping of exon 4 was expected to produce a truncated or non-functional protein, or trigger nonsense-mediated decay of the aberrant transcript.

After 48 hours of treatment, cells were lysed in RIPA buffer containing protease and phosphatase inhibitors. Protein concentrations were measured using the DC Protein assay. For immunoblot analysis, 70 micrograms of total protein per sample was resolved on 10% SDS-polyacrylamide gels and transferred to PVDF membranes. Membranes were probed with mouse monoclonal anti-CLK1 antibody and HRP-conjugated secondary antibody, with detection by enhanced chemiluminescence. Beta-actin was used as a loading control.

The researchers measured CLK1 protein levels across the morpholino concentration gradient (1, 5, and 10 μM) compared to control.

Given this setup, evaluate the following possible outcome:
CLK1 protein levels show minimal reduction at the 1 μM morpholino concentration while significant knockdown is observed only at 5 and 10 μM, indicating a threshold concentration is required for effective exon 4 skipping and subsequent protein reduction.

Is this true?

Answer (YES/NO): YES